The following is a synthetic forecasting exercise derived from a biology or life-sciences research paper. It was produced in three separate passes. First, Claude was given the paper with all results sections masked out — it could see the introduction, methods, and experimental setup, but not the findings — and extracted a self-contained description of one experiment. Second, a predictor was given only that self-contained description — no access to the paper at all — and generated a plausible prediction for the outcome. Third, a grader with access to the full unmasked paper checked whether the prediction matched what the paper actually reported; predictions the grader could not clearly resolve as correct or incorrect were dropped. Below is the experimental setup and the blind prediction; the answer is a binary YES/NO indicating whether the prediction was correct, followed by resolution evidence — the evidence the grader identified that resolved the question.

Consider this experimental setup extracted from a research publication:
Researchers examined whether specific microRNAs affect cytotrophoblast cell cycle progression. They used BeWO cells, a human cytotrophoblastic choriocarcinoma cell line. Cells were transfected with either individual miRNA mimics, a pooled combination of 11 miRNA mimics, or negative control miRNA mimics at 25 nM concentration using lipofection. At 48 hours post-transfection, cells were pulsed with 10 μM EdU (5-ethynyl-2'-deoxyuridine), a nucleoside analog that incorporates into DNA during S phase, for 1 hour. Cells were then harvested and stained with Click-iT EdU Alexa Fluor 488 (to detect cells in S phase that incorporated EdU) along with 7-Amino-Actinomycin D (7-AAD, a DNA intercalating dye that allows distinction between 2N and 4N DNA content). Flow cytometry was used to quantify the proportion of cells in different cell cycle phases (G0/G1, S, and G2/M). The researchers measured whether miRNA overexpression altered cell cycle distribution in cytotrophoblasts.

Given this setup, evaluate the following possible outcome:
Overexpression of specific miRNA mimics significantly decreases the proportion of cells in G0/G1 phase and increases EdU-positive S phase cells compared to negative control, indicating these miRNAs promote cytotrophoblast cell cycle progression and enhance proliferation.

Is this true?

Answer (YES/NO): NO